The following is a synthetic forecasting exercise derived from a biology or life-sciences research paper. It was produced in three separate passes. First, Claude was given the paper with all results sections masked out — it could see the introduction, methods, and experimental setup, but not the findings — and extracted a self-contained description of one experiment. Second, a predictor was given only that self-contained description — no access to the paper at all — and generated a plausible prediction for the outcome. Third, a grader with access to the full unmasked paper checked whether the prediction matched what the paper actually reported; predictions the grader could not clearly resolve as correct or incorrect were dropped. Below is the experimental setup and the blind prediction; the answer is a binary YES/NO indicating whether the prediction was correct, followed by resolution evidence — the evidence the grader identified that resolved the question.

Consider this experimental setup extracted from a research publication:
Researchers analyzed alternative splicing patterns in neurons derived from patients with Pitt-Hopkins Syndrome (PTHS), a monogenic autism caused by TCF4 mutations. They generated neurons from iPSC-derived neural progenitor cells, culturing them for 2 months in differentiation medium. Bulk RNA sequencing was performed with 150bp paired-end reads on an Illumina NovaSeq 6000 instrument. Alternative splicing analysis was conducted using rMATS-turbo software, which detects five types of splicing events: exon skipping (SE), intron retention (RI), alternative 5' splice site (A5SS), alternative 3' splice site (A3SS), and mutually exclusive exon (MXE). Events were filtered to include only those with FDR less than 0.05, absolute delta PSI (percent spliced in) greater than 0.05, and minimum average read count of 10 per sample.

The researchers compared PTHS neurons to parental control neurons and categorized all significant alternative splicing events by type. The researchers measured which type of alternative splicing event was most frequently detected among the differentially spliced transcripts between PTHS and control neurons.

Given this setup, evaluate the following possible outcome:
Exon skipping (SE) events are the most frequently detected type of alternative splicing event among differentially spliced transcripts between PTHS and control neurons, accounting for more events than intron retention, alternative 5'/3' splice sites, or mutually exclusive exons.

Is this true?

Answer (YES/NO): YES